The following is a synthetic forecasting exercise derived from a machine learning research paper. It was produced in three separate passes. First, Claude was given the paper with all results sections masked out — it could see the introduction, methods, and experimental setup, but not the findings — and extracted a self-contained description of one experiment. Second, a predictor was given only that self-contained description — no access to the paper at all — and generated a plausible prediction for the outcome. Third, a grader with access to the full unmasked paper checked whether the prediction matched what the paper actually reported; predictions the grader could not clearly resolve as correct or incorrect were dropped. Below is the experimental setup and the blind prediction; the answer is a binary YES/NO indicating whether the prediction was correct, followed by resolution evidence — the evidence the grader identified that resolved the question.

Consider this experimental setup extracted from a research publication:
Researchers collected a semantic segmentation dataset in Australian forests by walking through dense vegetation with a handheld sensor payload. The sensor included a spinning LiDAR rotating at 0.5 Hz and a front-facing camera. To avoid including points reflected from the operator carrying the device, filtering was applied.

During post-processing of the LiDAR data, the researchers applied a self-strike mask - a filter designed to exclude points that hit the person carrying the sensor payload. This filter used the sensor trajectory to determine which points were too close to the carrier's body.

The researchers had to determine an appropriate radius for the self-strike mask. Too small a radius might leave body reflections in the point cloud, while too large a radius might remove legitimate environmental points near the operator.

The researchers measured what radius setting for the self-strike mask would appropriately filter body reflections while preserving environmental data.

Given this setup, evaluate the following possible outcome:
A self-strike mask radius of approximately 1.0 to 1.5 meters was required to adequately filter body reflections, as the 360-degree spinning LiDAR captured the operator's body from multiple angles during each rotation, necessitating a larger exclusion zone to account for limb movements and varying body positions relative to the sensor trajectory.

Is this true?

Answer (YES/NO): NO